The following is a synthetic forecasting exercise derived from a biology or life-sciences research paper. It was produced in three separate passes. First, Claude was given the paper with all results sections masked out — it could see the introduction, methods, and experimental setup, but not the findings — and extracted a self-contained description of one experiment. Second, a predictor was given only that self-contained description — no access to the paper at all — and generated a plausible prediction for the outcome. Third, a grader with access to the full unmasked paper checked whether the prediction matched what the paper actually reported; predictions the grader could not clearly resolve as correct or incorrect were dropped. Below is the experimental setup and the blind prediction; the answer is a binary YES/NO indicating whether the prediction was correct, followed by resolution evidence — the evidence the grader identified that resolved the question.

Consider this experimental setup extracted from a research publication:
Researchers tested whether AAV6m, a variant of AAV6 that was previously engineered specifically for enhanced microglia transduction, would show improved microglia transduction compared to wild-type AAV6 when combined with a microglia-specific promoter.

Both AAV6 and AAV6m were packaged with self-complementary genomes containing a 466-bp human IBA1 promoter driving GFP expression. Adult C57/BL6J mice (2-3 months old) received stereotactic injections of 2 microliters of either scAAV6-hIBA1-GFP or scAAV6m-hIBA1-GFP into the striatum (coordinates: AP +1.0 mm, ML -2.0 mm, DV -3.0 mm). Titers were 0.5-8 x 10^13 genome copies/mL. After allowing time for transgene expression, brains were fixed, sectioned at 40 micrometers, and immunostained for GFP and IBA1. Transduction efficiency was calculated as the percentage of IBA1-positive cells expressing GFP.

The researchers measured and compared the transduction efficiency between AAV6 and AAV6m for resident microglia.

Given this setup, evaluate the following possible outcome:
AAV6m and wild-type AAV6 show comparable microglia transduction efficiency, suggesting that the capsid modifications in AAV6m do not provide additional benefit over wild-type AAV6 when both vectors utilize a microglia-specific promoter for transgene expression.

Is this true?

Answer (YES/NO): NO